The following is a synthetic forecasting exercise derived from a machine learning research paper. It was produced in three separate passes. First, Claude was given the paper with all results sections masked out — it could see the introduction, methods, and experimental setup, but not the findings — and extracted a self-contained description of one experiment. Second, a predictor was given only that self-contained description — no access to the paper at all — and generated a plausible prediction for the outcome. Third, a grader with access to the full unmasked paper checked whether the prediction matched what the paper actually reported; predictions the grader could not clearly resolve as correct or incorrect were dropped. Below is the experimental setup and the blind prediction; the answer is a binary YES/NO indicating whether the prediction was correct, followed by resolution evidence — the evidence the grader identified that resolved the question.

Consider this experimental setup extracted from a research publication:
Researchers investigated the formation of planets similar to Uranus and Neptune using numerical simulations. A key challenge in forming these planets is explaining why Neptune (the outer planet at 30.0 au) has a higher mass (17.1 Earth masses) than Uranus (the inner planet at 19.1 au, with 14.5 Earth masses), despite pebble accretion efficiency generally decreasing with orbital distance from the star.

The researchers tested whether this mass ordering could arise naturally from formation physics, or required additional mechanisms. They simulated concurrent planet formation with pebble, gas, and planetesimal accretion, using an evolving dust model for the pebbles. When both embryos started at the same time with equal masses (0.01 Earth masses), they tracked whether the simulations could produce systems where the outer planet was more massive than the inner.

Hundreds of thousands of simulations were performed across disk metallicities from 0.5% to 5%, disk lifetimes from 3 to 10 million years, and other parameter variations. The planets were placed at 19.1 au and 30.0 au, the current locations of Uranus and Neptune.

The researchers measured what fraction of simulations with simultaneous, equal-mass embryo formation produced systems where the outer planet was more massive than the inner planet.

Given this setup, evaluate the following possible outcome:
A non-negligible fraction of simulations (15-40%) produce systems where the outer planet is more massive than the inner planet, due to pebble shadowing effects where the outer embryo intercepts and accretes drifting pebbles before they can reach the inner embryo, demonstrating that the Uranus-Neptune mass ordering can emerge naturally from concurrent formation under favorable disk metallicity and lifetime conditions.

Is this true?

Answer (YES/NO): NO